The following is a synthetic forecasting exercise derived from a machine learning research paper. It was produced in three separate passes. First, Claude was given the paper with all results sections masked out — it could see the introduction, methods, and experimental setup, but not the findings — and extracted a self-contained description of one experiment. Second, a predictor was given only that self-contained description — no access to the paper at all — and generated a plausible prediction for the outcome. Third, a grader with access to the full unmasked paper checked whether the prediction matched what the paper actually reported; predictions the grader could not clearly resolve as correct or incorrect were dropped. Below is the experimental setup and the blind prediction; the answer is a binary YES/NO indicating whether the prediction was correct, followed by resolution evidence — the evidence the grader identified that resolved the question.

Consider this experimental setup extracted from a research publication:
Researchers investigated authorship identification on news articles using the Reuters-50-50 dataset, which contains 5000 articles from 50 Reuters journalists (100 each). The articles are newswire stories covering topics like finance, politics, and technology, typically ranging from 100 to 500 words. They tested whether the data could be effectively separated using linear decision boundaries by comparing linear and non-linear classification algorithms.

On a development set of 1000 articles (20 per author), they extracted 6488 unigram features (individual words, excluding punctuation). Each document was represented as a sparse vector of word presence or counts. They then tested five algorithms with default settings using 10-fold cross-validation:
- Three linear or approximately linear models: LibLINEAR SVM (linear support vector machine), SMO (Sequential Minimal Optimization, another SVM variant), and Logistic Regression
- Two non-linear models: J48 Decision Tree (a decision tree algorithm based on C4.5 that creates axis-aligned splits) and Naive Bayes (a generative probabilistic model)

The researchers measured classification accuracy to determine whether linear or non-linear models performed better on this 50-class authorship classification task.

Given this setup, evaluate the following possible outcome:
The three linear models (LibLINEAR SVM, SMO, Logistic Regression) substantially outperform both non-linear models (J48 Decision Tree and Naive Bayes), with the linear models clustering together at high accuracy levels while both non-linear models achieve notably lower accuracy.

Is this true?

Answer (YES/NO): YES